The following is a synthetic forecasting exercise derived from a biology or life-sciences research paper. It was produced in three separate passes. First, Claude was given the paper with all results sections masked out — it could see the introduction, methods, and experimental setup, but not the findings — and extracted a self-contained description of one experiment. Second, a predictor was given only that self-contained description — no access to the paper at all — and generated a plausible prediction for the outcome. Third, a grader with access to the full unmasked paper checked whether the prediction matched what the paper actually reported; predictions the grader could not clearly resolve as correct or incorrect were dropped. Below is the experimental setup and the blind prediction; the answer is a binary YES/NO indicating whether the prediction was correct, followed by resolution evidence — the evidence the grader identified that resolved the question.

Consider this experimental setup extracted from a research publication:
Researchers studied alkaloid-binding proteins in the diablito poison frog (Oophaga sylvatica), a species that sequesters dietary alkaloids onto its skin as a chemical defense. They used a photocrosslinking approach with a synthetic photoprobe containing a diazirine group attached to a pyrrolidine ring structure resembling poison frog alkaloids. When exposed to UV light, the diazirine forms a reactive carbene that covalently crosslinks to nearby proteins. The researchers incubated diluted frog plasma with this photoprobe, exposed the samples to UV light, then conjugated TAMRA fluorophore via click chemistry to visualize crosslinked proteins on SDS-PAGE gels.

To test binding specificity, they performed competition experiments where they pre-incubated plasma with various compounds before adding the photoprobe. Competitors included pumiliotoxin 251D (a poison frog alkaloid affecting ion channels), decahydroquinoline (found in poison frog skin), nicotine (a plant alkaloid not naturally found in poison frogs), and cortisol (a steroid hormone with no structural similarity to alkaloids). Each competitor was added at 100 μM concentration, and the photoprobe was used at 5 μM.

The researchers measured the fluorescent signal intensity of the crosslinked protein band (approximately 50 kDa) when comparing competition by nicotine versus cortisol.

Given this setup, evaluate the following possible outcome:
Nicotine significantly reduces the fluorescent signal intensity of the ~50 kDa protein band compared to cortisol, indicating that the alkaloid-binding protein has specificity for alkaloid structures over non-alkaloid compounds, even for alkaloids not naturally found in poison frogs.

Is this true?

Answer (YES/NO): NO